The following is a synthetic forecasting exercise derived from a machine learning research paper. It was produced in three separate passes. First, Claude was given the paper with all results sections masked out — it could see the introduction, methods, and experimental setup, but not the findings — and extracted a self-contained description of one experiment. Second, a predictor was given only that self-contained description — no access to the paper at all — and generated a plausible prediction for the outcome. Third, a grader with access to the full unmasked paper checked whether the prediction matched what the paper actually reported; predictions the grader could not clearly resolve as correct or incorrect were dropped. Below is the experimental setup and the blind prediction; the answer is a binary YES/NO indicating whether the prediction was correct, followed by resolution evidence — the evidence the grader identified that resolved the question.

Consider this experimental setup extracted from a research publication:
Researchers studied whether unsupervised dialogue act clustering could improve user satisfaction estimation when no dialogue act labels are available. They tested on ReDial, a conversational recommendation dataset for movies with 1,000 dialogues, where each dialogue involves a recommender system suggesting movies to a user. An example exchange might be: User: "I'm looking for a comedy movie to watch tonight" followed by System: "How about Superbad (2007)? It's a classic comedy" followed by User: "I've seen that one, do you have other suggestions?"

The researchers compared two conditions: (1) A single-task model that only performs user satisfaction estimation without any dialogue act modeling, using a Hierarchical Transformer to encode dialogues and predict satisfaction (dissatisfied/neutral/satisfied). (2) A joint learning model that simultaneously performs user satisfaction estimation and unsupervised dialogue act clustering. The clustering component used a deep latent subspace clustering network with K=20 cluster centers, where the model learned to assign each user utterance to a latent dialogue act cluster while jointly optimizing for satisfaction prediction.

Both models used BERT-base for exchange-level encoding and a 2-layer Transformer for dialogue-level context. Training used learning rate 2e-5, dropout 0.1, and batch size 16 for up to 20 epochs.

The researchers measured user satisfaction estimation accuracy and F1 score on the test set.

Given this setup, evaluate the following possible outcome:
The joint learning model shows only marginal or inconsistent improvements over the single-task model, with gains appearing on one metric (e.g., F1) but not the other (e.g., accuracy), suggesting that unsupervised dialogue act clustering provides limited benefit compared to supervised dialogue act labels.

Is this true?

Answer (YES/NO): NO